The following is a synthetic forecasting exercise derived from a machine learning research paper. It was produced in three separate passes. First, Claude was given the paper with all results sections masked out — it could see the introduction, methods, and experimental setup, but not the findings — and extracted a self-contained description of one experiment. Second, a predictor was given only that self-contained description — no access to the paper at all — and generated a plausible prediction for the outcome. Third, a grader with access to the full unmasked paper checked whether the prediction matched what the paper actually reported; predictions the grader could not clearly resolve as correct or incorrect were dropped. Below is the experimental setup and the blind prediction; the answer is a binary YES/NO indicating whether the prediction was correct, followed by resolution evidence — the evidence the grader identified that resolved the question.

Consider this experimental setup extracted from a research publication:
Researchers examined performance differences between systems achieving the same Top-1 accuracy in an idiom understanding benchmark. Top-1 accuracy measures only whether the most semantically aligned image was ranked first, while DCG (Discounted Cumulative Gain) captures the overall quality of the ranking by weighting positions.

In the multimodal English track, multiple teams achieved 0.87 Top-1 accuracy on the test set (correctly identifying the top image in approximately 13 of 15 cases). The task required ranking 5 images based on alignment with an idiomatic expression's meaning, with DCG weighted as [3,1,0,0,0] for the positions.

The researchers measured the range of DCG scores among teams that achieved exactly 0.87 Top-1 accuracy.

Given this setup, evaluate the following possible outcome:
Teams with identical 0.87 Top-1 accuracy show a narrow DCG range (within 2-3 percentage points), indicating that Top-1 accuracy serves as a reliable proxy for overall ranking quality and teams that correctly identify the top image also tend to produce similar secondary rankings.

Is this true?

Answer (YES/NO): YES